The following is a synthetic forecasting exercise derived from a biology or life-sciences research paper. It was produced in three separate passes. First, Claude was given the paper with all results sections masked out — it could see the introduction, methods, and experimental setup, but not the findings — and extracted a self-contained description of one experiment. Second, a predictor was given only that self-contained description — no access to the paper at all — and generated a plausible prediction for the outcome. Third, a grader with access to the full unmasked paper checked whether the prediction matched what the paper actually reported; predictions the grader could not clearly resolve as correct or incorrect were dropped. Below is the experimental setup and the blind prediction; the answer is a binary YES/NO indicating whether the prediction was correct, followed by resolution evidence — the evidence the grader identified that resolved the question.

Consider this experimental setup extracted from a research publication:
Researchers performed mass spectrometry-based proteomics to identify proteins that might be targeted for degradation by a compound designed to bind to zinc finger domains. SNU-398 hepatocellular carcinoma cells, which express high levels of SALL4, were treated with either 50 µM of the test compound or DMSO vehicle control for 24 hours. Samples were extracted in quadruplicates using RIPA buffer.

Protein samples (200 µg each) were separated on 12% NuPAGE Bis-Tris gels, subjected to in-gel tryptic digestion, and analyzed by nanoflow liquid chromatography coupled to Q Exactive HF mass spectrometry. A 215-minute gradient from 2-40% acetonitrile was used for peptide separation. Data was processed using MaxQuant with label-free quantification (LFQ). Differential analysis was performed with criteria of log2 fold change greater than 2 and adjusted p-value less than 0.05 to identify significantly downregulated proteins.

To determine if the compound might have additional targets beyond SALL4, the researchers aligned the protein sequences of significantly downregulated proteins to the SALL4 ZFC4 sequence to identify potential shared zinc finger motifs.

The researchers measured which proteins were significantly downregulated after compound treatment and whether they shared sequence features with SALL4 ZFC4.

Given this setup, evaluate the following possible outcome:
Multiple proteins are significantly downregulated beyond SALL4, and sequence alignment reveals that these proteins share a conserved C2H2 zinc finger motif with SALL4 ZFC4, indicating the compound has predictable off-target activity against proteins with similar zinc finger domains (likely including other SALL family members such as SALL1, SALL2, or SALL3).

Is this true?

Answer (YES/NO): NO